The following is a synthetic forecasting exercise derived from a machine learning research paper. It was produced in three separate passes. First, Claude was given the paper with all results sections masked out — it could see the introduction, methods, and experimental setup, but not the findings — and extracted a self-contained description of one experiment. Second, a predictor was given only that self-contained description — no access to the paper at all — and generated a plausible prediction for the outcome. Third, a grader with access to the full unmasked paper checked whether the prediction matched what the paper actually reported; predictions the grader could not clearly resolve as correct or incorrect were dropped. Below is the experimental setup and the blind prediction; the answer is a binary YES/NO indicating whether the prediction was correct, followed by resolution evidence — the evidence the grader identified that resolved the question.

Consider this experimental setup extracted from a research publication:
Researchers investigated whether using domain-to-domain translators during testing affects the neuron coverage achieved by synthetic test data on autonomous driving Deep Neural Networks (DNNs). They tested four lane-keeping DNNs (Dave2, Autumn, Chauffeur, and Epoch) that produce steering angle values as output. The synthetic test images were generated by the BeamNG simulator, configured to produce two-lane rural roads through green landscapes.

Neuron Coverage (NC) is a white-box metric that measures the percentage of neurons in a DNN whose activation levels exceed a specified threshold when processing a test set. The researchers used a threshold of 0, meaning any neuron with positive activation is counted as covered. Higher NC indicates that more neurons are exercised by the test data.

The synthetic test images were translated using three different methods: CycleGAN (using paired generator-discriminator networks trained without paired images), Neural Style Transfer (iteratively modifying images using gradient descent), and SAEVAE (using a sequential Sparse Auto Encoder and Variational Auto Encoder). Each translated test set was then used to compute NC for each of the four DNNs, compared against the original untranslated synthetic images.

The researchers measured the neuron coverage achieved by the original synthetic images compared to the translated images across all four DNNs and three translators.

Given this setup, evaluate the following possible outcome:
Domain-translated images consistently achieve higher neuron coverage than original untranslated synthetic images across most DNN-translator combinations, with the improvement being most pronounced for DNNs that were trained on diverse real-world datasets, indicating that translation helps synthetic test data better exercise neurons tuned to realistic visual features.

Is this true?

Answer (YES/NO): NO